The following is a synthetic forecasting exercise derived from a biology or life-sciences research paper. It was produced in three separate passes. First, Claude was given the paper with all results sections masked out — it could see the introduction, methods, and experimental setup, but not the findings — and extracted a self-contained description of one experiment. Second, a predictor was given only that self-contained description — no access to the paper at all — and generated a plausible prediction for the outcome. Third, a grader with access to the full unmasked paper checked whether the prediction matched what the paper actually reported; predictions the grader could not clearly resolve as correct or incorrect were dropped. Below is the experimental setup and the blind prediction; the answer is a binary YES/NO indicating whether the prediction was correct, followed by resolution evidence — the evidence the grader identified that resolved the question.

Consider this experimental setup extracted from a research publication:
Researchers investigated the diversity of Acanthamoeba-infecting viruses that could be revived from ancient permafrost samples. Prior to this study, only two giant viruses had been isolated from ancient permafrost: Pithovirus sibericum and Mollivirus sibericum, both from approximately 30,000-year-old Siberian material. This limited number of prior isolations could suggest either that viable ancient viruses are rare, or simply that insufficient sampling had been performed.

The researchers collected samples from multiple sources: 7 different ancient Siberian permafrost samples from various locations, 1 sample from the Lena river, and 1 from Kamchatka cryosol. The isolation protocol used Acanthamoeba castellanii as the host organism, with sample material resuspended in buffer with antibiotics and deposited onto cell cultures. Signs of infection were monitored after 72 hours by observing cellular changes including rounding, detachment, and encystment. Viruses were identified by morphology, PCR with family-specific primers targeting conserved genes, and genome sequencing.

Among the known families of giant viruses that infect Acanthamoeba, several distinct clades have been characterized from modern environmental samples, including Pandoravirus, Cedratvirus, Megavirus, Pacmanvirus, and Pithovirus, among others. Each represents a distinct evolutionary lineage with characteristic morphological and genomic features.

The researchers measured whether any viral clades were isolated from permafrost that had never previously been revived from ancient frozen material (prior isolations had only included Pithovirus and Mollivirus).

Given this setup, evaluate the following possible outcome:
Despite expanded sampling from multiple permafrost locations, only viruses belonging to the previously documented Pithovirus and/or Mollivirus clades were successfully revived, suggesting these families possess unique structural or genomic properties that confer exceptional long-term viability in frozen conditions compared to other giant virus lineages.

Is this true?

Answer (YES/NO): NO